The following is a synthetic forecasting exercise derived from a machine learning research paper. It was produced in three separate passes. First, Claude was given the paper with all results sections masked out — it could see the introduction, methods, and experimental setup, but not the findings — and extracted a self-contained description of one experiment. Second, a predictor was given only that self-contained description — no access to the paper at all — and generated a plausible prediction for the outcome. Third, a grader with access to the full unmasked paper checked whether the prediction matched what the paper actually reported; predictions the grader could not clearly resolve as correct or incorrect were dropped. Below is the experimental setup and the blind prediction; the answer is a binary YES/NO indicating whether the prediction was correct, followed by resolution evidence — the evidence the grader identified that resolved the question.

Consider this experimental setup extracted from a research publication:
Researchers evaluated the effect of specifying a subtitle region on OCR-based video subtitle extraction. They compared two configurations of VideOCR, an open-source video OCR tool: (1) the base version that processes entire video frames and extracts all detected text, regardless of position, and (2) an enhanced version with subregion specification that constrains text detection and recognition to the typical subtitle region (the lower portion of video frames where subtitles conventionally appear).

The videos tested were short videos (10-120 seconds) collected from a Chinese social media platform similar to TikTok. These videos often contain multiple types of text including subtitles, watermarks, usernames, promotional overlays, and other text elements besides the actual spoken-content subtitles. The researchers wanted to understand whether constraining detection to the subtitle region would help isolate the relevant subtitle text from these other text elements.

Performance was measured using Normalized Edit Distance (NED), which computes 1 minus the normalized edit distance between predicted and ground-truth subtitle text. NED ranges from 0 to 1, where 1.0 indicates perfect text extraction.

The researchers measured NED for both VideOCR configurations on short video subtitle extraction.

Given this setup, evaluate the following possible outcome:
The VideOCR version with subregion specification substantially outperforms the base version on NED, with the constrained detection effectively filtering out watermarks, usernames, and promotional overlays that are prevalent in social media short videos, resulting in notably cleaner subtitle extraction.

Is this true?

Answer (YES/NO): YES